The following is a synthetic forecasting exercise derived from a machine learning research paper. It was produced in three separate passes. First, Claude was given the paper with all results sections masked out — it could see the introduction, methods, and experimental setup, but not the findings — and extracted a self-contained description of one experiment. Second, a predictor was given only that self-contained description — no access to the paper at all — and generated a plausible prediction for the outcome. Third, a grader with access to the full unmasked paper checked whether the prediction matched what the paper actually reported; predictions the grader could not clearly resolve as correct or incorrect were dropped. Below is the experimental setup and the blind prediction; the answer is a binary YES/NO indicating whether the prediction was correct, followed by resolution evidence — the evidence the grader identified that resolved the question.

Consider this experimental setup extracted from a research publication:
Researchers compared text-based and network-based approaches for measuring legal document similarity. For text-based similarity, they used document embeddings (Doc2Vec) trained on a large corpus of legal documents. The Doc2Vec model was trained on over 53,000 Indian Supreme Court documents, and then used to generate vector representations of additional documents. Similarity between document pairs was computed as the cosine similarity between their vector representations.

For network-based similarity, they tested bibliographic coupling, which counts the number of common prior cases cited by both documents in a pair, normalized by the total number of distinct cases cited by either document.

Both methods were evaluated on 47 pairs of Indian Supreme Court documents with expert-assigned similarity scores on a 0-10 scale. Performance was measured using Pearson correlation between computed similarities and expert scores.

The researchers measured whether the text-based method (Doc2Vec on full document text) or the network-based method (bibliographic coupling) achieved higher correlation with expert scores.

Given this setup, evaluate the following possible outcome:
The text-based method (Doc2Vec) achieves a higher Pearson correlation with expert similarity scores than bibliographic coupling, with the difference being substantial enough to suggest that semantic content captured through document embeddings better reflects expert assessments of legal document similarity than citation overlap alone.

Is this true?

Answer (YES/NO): YES